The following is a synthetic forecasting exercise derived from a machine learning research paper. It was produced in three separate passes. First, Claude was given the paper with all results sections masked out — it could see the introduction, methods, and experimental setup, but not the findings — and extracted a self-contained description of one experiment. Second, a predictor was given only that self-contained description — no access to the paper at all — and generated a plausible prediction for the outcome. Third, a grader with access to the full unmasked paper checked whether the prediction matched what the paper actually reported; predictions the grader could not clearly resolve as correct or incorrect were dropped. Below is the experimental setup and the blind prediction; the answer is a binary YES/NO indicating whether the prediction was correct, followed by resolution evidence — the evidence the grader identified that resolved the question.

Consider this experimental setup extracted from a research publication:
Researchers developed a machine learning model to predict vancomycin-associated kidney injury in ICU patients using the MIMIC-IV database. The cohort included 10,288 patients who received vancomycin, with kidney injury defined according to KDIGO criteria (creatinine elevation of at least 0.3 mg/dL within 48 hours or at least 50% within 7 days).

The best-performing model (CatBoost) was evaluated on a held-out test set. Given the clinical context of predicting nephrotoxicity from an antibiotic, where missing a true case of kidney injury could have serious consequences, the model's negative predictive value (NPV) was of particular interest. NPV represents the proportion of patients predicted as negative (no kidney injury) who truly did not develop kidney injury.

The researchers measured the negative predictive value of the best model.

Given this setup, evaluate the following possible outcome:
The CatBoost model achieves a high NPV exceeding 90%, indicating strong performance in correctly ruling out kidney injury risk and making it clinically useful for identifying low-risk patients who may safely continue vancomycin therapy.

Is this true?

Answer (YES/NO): NO